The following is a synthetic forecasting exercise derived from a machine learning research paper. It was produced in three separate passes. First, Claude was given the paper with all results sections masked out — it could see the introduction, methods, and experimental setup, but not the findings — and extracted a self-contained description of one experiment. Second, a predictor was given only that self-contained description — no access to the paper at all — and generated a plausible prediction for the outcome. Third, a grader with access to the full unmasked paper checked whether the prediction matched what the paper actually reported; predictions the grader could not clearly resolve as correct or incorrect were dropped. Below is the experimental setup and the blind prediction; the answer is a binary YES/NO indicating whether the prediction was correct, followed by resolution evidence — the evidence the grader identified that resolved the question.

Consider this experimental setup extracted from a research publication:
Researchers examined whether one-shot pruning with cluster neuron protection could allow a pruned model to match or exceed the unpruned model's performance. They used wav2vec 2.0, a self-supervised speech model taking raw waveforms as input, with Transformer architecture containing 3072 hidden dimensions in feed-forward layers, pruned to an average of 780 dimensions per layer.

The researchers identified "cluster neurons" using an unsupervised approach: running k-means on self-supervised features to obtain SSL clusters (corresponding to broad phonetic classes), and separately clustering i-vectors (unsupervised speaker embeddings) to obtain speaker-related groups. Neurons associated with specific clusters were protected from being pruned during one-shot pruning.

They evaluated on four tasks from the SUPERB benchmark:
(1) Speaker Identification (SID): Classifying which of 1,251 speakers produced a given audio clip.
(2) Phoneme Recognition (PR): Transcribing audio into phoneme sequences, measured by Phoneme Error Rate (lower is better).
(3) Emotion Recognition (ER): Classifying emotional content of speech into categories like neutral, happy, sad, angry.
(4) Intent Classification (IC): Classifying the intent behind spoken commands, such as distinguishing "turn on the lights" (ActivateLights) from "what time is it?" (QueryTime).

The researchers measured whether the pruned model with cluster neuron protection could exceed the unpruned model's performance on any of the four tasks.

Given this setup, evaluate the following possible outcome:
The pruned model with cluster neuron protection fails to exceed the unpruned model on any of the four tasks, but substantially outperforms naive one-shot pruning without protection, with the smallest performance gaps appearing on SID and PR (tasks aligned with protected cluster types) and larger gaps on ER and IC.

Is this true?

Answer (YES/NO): NO